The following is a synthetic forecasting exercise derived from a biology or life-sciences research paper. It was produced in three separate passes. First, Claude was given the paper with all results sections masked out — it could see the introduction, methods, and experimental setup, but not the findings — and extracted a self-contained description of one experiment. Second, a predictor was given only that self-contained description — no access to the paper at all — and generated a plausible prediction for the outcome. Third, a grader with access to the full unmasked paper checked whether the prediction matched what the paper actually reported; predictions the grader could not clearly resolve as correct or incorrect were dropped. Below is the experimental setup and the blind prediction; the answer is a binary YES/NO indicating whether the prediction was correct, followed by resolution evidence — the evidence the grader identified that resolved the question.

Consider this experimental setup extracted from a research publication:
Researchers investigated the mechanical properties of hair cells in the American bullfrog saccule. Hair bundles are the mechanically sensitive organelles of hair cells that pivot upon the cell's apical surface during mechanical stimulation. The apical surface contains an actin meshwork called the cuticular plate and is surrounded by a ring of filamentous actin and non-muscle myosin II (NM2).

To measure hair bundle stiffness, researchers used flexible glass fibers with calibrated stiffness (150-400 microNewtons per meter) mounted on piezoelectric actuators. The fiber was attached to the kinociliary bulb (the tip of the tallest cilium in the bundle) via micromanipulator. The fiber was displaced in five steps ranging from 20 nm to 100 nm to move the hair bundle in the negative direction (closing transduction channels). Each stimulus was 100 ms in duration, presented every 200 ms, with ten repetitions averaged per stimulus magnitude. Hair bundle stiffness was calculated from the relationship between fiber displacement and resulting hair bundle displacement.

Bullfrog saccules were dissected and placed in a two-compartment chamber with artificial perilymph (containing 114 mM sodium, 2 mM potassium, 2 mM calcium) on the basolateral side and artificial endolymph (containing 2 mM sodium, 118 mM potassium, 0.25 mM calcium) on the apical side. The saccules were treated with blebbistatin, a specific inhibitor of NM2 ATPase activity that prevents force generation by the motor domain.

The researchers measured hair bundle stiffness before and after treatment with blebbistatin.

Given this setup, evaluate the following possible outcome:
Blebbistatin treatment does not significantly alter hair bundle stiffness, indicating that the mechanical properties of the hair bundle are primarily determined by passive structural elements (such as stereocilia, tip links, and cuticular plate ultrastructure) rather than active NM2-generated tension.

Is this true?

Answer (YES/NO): NO